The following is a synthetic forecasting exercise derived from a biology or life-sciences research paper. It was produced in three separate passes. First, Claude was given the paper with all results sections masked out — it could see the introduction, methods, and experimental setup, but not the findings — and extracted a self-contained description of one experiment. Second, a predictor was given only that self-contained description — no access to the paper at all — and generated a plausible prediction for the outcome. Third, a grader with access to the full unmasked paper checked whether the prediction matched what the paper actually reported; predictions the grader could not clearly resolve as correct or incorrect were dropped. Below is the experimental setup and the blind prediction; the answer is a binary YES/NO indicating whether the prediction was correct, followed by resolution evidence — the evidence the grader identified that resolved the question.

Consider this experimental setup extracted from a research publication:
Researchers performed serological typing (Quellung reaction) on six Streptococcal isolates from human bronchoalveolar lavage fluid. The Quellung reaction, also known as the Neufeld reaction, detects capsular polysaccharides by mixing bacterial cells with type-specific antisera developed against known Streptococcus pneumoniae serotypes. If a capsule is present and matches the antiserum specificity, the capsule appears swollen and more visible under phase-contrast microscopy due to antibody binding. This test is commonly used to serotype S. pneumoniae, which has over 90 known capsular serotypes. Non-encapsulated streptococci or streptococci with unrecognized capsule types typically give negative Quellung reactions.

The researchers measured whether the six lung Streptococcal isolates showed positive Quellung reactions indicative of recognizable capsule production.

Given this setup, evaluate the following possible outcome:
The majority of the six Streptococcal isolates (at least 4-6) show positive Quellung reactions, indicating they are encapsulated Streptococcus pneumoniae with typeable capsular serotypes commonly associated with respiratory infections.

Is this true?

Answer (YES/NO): NO